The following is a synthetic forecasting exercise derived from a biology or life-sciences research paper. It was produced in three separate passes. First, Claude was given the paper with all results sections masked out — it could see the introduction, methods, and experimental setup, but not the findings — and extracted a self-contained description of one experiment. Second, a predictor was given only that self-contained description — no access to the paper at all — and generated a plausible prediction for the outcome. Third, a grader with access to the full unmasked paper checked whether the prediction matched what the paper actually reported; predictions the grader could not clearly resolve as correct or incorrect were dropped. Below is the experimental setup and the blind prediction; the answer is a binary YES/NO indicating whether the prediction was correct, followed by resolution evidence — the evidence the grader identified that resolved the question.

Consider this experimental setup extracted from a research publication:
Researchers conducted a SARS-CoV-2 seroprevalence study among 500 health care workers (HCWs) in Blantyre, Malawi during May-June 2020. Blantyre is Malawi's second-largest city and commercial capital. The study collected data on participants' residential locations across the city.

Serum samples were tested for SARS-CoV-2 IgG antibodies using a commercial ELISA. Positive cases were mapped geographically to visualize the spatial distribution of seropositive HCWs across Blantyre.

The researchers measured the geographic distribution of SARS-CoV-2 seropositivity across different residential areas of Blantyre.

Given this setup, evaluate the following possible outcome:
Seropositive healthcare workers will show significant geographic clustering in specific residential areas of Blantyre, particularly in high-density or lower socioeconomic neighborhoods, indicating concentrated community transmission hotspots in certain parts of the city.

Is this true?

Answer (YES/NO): NO